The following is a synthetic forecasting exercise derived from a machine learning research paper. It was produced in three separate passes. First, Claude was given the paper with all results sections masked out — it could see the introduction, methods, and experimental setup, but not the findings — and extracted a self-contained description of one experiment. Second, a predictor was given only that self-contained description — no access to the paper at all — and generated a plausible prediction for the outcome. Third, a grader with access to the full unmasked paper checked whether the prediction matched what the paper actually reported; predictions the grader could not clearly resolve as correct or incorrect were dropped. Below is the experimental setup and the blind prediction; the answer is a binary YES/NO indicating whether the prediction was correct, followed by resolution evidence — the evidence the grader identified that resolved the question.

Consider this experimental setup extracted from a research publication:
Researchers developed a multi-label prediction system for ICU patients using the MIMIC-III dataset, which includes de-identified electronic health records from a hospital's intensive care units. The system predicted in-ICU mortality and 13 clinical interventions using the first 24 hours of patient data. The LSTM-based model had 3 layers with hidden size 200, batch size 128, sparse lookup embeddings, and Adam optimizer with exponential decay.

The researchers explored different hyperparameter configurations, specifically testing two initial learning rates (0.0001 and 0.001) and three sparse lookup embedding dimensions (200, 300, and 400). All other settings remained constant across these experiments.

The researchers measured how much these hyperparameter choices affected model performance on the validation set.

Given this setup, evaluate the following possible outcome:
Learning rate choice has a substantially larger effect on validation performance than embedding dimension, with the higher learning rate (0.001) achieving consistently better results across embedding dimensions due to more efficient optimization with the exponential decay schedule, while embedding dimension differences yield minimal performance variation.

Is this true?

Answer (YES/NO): NO